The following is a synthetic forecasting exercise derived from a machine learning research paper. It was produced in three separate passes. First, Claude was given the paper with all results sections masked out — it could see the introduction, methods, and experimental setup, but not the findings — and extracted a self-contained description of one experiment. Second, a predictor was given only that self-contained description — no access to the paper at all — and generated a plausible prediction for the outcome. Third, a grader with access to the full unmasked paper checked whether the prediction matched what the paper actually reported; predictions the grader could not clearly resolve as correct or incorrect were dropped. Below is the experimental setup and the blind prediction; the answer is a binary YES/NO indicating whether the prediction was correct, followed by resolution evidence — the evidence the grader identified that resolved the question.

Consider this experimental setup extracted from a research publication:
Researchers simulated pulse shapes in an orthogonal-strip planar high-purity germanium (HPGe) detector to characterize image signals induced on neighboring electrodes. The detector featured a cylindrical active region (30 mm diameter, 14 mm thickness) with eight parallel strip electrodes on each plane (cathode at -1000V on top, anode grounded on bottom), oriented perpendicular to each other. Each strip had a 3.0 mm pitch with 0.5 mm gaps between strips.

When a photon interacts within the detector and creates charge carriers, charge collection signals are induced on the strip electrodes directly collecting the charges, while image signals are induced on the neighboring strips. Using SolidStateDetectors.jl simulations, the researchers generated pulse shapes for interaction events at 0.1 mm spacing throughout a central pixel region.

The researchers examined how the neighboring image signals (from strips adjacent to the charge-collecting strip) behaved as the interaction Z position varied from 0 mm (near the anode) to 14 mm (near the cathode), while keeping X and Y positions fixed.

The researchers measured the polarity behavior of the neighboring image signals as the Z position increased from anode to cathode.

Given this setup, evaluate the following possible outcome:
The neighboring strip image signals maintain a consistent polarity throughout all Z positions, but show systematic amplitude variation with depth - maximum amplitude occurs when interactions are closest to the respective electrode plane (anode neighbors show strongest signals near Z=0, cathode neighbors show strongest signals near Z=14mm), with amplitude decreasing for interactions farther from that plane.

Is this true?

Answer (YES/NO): NO